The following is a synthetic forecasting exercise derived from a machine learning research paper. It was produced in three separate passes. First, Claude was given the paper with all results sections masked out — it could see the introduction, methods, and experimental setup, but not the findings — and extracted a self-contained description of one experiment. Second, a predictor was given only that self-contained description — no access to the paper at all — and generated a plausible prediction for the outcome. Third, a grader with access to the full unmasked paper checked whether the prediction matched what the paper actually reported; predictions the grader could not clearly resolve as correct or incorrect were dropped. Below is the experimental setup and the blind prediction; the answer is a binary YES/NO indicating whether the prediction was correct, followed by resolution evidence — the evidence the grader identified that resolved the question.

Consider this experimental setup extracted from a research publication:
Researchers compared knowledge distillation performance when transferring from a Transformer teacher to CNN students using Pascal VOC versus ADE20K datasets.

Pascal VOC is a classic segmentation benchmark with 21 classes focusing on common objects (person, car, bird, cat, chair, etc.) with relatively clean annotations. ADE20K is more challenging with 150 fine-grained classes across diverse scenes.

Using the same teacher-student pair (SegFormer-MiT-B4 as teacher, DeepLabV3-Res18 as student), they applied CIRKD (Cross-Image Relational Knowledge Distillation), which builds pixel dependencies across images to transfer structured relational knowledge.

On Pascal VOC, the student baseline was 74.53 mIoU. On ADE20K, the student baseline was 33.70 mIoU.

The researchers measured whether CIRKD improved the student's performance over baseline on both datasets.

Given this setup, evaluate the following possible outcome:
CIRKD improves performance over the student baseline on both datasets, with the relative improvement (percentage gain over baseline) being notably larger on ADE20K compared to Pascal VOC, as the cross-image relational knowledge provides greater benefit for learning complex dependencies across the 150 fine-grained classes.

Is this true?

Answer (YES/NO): YES